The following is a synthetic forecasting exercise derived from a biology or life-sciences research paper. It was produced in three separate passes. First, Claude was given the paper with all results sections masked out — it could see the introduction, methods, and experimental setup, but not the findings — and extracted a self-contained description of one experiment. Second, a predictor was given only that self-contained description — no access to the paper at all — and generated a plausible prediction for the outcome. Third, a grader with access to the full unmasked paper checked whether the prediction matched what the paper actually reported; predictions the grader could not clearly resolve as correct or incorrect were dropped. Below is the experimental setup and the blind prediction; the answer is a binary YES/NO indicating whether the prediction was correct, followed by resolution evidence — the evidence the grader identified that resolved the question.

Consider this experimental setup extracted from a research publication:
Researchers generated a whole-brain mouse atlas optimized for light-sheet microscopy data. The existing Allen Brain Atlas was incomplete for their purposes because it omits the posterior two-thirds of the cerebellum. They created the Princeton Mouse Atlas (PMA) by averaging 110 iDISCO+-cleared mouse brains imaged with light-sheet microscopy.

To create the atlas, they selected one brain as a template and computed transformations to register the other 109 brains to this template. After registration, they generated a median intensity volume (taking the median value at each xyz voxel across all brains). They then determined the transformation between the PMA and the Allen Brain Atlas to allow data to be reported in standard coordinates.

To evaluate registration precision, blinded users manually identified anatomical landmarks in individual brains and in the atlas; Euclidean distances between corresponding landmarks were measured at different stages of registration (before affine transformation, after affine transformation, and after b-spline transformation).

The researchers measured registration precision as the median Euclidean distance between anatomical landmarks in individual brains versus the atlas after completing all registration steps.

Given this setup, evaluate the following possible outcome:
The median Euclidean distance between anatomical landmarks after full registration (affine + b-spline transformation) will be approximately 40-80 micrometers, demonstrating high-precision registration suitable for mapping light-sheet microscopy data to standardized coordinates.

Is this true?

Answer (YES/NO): NO